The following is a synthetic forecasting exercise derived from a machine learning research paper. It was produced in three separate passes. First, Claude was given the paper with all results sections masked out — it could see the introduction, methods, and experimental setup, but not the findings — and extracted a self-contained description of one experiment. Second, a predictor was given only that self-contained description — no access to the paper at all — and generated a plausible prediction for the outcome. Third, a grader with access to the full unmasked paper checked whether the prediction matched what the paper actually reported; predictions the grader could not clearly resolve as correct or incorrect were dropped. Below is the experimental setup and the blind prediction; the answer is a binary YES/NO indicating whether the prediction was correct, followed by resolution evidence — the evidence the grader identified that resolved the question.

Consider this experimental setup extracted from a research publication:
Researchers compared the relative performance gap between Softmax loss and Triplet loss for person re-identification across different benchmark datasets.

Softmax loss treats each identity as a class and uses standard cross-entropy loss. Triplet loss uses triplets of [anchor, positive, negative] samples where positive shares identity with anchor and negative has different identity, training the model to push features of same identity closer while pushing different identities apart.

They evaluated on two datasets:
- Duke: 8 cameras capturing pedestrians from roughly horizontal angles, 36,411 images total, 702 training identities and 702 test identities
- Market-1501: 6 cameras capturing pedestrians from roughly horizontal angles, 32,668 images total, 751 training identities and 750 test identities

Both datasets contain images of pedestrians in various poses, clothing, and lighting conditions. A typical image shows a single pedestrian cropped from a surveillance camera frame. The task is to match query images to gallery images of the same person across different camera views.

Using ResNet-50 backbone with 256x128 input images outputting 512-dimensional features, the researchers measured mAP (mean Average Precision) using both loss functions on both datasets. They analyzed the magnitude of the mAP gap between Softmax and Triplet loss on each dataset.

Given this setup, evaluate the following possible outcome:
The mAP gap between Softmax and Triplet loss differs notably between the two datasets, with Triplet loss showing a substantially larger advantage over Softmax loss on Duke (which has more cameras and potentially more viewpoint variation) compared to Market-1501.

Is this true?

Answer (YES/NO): YES